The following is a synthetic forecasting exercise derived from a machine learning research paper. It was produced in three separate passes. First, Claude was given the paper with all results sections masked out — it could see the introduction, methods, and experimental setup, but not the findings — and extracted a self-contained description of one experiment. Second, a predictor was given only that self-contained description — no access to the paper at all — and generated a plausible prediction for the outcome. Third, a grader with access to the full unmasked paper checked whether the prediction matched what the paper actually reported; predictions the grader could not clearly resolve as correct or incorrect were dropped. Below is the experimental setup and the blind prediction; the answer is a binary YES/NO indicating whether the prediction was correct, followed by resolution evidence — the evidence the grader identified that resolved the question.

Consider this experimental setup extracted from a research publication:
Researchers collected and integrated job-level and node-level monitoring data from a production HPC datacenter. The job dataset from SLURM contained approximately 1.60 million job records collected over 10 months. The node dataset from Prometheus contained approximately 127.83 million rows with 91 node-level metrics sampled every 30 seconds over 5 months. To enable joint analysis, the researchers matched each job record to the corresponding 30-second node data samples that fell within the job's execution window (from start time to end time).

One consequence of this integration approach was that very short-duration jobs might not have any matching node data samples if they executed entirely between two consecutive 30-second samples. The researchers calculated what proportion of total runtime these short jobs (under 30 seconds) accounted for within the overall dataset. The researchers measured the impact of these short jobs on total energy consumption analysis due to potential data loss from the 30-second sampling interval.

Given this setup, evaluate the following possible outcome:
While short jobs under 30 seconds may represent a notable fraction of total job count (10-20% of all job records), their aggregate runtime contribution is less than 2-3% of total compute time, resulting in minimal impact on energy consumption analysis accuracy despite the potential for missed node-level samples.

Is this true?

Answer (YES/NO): NO